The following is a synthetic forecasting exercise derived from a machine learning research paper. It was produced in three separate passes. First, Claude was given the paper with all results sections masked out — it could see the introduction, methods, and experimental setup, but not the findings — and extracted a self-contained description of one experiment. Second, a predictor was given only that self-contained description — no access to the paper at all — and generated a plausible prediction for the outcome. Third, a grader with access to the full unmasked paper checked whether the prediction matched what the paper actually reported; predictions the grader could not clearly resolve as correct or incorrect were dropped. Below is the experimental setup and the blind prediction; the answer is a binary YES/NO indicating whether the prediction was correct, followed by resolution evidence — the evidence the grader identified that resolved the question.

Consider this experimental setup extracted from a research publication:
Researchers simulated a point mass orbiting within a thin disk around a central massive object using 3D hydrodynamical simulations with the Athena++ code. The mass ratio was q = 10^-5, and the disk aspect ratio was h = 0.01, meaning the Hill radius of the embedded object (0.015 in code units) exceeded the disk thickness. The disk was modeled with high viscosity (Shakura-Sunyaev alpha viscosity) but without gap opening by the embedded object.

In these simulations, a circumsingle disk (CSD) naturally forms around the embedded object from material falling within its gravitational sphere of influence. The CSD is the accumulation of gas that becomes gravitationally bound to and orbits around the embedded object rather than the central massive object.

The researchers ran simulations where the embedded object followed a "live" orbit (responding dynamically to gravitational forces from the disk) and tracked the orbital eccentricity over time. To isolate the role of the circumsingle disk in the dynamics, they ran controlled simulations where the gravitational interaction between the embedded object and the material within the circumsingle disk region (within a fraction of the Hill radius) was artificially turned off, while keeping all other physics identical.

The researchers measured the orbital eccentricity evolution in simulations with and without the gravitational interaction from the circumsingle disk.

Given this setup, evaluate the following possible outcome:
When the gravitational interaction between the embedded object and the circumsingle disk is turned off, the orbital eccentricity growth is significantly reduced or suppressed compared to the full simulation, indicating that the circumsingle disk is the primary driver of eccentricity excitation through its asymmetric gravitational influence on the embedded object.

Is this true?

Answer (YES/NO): NO